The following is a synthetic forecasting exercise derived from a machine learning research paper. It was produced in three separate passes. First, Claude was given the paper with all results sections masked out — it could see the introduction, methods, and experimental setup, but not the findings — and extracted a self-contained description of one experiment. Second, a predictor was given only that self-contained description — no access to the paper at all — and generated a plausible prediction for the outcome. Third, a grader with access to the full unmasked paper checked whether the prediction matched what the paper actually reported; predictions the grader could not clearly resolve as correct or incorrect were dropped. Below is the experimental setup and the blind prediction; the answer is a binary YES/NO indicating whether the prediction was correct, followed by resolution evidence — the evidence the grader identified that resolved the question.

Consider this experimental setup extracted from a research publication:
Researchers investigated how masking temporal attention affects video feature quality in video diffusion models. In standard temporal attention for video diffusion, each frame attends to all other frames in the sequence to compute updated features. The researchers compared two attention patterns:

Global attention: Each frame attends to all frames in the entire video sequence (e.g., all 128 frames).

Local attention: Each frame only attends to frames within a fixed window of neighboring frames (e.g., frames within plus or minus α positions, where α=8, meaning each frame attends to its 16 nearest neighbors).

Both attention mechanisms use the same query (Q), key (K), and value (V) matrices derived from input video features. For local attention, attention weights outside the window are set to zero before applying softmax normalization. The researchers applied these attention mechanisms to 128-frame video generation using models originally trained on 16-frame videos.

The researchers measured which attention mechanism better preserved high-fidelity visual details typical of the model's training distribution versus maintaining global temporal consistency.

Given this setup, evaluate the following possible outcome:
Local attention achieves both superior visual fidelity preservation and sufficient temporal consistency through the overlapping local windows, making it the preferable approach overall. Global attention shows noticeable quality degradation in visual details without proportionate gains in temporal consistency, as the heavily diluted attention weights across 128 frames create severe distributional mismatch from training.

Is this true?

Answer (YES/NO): NO